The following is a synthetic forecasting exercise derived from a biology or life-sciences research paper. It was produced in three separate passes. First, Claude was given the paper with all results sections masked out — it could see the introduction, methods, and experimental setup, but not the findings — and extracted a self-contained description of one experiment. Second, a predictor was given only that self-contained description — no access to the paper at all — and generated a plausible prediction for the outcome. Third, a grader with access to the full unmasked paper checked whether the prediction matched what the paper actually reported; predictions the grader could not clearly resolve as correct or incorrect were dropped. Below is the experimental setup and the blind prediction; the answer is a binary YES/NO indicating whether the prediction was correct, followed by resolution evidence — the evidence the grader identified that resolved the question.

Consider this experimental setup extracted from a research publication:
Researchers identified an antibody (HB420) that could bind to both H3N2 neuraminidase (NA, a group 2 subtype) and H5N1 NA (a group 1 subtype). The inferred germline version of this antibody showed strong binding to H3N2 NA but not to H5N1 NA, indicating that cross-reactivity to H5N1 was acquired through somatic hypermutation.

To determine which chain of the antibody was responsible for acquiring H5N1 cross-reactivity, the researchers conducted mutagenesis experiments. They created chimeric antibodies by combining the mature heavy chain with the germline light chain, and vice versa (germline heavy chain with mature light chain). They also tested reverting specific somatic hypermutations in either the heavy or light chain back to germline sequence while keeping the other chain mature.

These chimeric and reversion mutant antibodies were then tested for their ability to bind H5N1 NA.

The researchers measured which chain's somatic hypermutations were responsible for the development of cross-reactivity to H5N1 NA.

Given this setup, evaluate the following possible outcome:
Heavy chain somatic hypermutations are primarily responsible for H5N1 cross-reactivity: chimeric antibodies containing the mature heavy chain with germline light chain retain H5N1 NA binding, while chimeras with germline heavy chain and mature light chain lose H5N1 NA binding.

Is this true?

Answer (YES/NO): YES